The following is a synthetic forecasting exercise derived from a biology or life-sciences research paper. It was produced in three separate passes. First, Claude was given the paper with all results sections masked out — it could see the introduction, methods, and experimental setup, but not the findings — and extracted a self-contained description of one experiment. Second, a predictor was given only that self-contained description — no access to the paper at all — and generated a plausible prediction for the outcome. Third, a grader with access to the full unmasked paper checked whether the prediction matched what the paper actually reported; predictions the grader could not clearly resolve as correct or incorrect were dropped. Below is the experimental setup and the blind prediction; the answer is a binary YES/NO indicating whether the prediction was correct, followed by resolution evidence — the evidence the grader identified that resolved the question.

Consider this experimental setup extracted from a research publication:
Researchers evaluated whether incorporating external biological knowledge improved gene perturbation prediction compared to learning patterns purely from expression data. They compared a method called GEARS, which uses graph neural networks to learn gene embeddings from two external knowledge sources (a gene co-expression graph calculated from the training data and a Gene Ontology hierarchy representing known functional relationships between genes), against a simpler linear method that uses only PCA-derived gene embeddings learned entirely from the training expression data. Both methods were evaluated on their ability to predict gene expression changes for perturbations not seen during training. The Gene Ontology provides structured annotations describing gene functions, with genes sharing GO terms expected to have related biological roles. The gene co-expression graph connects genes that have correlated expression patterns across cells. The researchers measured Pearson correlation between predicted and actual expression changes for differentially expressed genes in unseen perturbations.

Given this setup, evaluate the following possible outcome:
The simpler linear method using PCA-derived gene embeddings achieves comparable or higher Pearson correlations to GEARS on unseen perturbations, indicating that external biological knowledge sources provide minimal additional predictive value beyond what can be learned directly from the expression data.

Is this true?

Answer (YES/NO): NO